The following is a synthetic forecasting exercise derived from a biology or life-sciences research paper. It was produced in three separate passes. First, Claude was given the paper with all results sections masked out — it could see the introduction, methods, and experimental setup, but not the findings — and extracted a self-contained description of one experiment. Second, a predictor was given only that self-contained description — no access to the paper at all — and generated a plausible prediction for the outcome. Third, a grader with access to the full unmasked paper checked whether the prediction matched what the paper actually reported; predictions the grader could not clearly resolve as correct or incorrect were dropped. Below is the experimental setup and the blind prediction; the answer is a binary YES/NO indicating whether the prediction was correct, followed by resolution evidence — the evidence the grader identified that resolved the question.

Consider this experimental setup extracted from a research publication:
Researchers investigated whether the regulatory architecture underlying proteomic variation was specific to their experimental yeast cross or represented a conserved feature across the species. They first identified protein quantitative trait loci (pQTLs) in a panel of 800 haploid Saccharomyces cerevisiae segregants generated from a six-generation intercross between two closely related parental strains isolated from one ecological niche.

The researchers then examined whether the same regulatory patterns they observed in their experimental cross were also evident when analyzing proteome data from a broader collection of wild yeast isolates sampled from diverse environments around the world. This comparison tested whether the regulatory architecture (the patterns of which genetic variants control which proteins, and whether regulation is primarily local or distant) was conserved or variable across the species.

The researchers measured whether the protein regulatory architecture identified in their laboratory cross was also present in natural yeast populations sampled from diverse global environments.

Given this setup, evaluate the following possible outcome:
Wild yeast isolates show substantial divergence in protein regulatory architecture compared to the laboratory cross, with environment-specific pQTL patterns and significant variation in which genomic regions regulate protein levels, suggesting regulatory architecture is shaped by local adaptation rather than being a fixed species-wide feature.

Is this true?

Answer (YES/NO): NO